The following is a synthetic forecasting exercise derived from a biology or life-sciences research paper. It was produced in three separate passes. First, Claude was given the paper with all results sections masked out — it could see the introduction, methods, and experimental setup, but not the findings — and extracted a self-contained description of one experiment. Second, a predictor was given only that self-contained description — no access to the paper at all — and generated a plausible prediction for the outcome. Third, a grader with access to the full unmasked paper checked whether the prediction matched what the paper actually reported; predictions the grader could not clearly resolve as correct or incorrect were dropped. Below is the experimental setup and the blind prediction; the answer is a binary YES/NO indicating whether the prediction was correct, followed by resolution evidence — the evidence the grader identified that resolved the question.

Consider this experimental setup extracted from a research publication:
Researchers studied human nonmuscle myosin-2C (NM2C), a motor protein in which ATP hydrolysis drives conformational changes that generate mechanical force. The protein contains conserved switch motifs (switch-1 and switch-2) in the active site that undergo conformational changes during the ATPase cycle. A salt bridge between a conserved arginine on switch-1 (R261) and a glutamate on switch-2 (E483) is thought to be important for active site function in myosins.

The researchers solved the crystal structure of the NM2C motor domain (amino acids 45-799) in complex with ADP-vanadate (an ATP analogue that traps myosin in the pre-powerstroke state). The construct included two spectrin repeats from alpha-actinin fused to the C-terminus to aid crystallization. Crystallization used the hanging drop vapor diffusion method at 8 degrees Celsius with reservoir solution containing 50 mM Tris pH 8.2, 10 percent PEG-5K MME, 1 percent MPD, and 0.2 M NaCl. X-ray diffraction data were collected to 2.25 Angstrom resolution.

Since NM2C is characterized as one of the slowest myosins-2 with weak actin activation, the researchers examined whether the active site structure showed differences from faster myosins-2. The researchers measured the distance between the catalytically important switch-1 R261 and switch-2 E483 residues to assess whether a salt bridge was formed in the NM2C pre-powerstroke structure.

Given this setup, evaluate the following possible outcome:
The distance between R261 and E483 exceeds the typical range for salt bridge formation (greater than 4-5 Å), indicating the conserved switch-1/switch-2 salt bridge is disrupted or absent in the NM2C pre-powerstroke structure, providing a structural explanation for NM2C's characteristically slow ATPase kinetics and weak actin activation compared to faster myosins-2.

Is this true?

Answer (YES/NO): NO